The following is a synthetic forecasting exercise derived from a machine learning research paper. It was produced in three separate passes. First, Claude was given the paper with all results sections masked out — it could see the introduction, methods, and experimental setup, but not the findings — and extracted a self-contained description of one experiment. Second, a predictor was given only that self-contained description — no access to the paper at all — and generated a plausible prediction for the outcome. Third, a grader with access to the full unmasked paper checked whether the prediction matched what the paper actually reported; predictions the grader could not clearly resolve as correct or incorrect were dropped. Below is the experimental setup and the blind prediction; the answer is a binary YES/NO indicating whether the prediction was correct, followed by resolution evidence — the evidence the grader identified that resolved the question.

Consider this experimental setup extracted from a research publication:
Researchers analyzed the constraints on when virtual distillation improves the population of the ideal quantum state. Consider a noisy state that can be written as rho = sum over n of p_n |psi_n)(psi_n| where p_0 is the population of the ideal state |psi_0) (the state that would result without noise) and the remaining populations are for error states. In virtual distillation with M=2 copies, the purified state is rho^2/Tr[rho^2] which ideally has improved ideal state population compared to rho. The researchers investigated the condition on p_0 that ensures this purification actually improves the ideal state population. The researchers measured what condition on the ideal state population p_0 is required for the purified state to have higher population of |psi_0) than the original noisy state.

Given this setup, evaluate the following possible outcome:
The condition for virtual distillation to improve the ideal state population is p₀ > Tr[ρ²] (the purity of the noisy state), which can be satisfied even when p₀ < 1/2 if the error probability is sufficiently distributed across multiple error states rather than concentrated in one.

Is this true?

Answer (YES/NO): NO